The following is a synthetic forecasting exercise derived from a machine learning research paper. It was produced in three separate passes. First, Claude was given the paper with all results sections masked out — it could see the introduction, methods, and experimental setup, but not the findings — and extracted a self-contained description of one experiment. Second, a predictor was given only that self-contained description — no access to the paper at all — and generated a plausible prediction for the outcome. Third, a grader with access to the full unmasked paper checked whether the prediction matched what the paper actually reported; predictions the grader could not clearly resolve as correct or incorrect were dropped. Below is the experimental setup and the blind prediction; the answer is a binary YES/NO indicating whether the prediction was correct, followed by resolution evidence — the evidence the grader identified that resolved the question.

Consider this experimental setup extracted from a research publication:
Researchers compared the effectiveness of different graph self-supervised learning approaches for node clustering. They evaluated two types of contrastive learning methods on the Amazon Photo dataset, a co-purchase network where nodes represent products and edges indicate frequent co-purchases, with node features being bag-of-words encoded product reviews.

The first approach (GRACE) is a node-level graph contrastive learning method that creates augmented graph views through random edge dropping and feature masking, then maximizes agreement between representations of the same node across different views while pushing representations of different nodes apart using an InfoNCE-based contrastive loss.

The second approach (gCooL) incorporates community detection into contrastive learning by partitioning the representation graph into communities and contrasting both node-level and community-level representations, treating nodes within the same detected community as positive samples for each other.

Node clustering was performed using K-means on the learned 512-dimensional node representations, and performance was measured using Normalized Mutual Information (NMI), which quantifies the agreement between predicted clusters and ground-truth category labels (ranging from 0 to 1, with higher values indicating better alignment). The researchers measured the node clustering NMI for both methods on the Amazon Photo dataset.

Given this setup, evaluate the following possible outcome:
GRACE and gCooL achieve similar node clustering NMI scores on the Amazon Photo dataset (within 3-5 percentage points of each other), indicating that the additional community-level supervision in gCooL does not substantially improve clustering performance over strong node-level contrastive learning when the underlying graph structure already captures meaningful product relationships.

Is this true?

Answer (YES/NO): NO